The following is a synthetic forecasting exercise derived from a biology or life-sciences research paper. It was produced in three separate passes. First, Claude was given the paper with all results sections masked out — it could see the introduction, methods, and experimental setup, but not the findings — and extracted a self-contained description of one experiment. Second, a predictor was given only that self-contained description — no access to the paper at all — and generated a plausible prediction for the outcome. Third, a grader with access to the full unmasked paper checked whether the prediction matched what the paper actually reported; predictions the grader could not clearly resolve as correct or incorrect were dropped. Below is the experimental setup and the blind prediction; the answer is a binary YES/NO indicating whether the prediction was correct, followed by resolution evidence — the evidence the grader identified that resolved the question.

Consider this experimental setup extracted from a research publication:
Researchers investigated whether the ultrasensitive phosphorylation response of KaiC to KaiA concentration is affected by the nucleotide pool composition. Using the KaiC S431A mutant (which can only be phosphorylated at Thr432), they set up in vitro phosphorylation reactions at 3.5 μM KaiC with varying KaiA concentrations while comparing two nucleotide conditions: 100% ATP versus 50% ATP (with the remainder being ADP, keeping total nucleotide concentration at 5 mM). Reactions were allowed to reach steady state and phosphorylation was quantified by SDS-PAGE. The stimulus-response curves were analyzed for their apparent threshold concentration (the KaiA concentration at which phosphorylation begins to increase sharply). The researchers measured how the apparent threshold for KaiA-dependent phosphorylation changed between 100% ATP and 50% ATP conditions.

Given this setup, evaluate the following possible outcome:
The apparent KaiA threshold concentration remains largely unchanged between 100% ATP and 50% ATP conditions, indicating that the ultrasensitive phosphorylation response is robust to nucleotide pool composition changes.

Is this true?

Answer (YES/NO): NO